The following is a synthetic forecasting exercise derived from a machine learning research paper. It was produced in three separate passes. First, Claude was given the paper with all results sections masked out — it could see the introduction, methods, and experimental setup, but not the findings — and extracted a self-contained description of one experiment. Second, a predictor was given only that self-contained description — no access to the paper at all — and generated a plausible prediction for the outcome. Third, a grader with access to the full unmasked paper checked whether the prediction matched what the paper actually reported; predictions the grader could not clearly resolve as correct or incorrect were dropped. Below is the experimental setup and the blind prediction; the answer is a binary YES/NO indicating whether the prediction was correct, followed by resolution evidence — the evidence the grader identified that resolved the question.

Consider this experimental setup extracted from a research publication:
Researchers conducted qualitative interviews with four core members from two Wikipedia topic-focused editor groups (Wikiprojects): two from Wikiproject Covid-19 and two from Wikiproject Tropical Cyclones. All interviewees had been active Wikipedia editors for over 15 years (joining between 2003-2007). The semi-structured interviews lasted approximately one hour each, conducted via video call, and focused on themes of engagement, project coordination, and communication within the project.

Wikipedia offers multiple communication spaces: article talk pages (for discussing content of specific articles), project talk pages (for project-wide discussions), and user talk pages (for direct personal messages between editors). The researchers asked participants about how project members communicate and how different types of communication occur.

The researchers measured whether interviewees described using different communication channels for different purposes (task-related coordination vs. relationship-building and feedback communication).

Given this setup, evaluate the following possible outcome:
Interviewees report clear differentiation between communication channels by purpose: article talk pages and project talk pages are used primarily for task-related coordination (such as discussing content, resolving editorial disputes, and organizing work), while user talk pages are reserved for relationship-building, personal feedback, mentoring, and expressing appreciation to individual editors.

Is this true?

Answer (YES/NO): YES